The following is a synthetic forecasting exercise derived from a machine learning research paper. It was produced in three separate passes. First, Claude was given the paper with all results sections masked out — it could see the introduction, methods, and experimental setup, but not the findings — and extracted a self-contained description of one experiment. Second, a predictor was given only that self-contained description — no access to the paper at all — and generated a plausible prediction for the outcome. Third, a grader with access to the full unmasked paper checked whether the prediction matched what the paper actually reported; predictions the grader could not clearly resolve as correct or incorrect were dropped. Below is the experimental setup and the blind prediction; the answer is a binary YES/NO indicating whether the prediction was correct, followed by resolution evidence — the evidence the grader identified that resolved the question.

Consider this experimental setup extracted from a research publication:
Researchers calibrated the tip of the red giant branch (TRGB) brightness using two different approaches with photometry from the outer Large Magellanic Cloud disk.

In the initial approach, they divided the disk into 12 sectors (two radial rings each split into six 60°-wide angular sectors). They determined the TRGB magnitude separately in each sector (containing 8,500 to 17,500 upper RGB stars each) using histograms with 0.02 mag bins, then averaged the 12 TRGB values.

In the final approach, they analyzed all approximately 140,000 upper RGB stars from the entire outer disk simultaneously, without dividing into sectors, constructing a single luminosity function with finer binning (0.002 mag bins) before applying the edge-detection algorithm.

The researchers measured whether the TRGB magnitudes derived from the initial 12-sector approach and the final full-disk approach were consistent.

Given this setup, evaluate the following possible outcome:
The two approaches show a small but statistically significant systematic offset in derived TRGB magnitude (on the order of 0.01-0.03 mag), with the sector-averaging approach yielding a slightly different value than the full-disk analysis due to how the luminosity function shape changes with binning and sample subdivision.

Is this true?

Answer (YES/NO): NO